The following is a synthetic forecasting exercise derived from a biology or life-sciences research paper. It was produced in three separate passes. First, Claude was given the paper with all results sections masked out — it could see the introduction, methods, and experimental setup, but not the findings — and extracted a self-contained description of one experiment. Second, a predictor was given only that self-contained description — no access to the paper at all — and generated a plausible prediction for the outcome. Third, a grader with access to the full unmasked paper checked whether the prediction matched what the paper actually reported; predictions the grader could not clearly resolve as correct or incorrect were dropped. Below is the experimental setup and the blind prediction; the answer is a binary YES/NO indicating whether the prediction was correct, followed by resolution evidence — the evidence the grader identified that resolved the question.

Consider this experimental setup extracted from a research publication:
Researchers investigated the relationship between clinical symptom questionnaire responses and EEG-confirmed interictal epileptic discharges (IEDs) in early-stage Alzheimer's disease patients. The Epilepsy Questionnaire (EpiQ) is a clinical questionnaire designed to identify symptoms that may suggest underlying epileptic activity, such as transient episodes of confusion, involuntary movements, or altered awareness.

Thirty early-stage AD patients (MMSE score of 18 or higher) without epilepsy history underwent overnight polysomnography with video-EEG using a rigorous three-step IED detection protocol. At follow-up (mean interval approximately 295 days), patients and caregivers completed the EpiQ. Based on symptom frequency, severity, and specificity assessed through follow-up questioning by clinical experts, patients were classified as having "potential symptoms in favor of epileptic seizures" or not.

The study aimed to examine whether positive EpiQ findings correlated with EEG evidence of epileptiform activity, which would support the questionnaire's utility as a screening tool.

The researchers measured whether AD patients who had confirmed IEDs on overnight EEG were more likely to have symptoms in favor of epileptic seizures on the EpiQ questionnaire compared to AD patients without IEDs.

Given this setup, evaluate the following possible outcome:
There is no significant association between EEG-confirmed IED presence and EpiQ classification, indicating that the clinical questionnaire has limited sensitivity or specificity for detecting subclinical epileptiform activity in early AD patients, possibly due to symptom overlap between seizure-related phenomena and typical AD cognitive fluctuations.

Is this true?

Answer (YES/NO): NO